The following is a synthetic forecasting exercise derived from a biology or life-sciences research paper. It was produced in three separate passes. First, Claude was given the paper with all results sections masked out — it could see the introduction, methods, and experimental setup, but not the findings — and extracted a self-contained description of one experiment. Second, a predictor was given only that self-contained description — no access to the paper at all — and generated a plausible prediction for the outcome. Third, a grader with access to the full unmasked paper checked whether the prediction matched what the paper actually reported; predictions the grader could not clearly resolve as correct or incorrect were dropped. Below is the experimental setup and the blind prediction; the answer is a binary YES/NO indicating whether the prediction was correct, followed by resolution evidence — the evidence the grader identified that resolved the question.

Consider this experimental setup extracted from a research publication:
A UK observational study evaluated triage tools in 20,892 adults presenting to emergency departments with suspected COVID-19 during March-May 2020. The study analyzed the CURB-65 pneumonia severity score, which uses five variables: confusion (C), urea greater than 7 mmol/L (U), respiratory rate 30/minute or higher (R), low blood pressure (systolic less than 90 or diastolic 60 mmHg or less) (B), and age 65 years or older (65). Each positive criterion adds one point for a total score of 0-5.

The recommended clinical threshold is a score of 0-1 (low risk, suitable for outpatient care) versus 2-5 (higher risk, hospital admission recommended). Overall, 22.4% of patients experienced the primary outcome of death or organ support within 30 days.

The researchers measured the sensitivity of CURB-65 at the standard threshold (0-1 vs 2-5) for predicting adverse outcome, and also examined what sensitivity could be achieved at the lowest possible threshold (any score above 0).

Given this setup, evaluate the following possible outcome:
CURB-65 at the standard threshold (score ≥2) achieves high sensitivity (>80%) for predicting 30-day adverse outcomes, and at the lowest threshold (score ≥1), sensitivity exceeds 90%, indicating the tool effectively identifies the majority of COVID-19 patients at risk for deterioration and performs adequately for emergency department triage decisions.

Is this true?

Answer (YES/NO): NO